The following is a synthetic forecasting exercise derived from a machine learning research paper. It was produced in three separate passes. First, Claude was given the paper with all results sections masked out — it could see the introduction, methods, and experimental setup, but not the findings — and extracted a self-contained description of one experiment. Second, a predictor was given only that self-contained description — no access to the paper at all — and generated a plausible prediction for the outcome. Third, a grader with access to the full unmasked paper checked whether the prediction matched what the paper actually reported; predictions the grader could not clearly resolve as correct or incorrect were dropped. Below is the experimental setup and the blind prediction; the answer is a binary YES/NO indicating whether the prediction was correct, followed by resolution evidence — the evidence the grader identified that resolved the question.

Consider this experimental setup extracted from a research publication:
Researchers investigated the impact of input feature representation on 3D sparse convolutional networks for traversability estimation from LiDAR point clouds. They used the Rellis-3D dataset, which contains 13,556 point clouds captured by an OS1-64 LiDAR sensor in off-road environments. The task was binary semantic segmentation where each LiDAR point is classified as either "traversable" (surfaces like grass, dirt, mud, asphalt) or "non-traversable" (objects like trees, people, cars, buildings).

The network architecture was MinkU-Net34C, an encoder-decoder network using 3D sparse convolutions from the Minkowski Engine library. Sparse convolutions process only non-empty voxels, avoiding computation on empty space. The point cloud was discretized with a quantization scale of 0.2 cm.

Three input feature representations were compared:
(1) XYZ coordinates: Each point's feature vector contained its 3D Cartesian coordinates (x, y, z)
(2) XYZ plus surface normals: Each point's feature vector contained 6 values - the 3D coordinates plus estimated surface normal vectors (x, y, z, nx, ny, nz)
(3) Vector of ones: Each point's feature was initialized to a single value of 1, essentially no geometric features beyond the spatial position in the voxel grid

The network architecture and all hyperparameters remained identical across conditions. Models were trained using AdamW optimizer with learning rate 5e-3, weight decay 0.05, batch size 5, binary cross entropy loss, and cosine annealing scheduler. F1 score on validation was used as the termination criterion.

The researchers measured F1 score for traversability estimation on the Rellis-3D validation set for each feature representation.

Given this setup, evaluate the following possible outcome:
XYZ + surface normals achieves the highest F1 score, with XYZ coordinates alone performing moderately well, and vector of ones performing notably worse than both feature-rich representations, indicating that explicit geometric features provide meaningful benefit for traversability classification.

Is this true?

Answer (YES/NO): NO